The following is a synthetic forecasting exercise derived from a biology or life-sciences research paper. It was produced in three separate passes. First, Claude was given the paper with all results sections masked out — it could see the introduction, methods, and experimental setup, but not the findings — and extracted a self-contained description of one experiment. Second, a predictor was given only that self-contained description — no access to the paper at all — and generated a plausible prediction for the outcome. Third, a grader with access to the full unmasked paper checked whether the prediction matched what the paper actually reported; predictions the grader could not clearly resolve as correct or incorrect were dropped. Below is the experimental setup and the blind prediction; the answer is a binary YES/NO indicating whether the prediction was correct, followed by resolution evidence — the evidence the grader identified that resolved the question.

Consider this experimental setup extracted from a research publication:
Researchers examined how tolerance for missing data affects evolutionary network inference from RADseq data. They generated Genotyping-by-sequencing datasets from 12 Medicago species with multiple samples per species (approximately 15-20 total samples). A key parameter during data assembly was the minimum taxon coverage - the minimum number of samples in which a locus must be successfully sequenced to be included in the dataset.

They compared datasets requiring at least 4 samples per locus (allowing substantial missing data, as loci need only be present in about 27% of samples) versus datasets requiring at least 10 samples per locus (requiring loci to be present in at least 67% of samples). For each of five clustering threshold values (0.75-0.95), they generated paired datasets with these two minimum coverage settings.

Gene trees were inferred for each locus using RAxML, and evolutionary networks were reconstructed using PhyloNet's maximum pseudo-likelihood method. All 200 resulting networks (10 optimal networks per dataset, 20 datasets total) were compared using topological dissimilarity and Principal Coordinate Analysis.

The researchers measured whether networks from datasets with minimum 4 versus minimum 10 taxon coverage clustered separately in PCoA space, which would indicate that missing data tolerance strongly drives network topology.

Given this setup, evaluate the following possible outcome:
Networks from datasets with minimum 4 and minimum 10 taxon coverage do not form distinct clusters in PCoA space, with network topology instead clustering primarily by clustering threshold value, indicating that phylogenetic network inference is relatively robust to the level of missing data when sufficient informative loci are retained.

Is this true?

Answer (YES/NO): NO